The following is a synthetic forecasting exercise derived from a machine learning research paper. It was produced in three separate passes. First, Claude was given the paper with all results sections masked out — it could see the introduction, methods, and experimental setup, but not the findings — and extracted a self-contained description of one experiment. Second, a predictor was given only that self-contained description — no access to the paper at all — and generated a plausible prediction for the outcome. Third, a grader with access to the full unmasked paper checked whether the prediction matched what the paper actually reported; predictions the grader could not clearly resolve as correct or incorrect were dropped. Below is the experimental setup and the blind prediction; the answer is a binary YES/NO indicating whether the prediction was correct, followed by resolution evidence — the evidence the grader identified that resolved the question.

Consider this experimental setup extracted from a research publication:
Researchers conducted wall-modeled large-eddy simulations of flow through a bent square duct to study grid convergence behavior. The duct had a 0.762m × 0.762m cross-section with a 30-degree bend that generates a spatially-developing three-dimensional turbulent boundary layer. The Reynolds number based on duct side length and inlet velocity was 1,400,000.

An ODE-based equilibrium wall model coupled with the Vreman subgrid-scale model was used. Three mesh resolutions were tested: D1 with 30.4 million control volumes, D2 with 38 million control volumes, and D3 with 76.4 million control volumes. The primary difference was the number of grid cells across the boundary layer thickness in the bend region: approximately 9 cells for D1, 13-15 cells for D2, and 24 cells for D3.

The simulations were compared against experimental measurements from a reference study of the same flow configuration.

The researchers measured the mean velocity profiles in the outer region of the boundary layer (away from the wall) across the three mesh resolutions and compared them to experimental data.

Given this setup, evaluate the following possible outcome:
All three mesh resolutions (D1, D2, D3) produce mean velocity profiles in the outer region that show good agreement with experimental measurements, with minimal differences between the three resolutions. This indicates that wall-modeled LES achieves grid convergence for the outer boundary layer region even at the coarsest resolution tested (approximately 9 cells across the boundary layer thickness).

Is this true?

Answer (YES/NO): YES